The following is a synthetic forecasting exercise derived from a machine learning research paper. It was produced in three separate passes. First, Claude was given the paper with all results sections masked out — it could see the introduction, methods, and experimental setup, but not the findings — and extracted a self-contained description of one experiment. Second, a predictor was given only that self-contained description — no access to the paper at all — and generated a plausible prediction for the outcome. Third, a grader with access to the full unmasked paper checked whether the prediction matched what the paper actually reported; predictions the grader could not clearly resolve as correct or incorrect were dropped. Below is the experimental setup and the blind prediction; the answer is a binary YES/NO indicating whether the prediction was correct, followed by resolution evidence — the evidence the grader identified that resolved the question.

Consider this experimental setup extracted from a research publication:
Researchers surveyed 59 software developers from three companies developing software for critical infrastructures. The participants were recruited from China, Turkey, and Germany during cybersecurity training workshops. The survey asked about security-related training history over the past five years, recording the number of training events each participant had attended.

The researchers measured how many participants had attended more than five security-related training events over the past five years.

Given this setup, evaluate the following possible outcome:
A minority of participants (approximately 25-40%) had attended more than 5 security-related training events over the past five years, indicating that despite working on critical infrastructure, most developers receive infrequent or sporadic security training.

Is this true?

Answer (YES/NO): NO